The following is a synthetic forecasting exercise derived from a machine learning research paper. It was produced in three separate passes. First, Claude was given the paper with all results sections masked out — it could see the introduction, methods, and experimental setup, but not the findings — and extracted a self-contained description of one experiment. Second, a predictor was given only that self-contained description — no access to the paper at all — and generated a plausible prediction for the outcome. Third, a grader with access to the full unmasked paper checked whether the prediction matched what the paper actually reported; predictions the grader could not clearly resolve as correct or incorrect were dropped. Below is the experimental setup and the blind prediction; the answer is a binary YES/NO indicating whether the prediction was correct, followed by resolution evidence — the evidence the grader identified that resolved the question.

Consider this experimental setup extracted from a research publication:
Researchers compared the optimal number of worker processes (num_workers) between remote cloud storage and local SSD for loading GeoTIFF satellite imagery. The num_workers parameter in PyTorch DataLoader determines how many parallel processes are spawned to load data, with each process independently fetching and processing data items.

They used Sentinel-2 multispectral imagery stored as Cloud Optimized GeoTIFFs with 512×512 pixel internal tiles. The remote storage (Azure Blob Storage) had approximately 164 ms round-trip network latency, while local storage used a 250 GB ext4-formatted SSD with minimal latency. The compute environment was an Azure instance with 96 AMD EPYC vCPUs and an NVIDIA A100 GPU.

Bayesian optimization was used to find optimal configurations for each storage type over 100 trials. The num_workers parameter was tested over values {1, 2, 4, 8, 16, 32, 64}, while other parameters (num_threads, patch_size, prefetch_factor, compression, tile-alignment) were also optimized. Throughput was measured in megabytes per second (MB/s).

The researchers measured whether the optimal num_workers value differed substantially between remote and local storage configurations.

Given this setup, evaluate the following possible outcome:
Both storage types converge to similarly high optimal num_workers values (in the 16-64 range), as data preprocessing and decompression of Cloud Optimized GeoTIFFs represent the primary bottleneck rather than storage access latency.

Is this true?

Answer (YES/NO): NO